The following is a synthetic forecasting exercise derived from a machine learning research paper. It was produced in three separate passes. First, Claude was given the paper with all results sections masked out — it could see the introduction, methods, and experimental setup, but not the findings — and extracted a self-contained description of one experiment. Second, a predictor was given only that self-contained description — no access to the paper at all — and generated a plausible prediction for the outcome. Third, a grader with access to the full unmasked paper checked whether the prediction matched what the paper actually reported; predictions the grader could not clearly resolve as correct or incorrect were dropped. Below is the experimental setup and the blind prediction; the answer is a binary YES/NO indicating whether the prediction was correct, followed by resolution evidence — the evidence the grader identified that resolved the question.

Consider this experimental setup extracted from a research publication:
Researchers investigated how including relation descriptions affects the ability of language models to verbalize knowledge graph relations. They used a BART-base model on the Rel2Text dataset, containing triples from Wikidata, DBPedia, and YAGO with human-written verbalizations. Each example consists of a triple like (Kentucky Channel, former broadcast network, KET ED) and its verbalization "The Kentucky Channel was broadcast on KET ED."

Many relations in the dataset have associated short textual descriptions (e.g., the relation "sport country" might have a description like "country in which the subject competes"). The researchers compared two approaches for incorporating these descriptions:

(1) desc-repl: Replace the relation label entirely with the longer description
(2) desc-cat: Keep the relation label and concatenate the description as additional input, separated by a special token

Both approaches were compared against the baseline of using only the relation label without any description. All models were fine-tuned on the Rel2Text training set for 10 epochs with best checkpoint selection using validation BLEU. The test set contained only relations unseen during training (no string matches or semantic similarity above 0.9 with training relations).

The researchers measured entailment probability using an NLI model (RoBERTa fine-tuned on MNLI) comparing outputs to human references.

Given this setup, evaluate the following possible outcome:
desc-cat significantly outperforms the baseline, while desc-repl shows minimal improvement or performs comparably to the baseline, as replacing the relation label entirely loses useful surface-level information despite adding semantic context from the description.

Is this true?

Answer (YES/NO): NO